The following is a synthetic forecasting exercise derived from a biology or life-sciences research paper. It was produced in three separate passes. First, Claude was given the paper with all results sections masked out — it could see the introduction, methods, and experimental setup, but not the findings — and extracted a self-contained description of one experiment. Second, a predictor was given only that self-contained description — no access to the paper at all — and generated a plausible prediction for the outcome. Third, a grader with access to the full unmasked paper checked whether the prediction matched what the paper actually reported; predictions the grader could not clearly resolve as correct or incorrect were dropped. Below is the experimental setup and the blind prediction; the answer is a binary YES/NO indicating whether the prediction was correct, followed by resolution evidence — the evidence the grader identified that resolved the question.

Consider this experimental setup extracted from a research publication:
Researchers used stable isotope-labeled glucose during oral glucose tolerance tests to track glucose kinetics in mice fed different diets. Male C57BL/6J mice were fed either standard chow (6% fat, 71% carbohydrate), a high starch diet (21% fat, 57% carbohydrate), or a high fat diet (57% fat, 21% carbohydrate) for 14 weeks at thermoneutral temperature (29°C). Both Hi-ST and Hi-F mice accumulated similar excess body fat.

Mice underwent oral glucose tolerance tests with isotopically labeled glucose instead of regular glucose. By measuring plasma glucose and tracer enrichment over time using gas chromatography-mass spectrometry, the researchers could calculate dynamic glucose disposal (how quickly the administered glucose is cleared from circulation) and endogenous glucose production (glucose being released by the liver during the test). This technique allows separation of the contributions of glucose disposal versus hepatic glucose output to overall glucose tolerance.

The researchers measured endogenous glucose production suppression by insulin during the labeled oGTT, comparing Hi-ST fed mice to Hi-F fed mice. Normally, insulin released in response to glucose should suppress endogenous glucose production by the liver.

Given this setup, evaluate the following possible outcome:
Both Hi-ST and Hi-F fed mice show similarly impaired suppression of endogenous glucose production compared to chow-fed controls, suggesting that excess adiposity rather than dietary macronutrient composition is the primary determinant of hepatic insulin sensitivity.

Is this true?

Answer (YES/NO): NO